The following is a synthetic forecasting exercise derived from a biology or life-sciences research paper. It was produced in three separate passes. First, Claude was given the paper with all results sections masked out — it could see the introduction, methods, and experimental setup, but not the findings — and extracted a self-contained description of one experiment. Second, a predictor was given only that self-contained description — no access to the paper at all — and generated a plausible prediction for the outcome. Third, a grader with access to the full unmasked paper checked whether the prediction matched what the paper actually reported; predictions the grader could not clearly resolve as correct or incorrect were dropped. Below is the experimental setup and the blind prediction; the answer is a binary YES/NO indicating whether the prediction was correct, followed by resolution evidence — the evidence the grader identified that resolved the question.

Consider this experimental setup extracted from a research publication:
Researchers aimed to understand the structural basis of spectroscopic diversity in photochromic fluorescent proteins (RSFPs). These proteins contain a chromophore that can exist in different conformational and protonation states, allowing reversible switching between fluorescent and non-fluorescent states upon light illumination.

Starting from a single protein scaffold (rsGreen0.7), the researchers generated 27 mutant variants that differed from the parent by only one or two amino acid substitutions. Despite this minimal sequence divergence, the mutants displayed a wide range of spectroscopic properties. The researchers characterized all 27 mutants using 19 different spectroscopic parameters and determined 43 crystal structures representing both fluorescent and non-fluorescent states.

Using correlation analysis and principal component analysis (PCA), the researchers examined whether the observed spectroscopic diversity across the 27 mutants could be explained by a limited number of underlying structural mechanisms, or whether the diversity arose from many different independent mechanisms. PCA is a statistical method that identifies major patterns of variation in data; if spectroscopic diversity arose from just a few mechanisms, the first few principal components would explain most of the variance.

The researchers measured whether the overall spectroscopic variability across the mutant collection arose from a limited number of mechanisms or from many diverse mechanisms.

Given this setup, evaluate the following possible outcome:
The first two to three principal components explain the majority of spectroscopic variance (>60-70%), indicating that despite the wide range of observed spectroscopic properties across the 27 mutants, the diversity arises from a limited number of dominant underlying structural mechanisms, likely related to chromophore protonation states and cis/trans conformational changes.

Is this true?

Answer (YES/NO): NO